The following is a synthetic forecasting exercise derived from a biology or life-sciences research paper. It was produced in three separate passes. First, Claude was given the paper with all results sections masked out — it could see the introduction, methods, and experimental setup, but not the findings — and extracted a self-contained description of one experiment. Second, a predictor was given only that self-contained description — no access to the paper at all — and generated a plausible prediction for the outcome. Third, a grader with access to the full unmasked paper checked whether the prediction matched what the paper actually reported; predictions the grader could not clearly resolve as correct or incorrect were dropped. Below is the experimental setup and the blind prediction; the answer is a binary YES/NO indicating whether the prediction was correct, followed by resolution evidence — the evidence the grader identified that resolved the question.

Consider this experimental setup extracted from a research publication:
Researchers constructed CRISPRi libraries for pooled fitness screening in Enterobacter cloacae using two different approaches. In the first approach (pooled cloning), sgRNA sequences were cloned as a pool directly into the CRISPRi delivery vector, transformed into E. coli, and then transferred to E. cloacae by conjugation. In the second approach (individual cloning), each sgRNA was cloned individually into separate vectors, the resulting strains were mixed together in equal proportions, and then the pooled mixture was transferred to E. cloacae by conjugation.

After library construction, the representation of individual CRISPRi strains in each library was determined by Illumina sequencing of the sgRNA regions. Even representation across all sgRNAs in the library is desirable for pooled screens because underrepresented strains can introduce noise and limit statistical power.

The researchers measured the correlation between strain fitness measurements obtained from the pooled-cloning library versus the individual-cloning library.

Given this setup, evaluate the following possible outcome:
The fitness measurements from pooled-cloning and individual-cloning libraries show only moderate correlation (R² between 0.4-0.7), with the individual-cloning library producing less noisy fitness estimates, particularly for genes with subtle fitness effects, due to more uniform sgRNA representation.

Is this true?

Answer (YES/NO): NO